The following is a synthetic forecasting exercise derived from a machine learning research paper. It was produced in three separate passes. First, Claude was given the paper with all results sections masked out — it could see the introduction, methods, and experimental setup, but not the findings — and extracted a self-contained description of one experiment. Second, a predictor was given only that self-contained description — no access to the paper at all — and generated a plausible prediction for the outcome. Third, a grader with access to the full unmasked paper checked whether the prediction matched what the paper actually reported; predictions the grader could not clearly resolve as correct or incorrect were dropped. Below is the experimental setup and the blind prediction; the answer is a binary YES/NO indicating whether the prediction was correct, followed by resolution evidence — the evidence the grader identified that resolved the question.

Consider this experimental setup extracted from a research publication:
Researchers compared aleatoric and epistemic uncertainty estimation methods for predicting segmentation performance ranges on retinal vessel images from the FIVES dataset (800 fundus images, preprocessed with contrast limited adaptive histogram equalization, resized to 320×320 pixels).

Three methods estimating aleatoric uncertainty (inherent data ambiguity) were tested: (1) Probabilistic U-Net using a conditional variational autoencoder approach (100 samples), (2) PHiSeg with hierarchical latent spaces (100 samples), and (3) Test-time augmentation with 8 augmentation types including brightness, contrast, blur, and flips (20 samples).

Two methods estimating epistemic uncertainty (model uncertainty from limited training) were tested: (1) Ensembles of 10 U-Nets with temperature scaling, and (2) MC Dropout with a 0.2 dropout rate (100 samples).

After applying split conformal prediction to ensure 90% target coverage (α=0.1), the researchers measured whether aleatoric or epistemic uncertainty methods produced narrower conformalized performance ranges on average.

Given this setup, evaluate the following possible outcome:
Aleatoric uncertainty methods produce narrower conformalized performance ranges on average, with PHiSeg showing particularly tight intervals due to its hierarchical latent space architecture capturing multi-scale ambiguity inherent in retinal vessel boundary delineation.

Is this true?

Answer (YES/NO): NO